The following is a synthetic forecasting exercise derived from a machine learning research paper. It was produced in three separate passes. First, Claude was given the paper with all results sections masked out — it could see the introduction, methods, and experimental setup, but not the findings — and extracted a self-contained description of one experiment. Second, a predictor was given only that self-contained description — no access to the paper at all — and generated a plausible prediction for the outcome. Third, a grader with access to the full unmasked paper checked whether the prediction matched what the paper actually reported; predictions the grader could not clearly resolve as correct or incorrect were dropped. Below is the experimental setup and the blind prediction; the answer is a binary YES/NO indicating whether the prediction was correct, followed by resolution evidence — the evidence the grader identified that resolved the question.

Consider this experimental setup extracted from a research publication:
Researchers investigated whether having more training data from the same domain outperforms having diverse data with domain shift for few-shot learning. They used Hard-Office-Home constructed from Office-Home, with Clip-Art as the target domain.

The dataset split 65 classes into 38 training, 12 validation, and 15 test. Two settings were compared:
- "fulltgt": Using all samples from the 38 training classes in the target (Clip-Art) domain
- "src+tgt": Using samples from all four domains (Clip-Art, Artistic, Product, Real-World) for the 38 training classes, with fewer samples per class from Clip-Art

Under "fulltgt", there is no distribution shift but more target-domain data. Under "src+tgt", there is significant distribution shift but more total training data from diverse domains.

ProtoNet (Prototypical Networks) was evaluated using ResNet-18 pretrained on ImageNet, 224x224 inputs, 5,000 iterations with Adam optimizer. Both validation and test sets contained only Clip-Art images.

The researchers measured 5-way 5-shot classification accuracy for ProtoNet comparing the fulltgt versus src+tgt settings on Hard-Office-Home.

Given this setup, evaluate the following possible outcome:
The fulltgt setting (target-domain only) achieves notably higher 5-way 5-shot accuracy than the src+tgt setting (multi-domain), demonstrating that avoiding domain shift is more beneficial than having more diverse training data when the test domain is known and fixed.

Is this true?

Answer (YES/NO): YES